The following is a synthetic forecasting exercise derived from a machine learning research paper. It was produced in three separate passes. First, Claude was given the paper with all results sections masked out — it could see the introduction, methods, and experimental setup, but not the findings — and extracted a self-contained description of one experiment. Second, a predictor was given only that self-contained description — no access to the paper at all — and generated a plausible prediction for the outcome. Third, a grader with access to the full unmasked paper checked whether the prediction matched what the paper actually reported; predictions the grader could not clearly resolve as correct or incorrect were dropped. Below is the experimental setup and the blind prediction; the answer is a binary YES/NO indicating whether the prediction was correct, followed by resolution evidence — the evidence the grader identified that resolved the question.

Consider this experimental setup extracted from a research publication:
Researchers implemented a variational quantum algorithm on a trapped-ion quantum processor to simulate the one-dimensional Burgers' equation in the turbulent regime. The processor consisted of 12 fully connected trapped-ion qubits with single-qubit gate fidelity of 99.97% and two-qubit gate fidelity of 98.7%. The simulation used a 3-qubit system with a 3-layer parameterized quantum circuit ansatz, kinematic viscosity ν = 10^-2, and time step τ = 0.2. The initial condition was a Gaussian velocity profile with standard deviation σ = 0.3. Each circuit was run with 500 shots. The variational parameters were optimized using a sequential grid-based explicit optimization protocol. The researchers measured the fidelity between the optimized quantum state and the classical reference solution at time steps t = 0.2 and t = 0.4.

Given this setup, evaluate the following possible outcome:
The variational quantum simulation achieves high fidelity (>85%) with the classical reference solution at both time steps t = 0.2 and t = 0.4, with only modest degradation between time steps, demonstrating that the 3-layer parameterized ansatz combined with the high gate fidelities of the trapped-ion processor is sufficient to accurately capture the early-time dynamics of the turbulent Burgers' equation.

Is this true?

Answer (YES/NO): YES